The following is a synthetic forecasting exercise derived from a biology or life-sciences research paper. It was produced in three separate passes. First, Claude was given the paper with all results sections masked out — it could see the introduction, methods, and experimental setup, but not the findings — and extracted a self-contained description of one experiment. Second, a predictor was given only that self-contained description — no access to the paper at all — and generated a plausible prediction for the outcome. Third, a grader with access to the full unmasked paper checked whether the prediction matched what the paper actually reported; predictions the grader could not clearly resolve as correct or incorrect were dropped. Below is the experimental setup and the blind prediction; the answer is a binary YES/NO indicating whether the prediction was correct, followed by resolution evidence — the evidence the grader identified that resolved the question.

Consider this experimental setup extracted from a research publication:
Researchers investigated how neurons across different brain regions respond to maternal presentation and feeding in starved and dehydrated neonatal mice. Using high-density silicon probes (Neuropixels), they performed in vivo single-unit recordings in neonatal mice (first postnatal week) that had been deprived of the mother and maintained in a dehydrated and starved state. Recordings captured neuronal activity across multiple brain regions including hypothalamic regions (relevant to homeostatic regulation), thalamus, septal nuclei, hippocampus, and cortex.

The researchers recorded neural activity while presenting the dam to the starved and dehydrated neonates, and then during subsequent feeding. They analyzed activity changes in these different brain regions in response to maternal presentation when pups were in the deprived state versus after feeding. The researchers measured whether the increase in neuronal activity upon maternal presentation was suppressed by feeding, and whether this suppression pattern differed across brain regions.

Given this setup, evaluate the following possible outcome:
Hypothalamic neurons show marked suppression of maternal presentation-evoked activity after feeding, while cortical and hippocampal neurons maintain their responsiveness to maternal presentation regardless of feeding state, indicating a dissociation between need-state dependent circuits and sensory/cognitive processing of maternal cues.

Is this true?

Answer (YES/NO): YES